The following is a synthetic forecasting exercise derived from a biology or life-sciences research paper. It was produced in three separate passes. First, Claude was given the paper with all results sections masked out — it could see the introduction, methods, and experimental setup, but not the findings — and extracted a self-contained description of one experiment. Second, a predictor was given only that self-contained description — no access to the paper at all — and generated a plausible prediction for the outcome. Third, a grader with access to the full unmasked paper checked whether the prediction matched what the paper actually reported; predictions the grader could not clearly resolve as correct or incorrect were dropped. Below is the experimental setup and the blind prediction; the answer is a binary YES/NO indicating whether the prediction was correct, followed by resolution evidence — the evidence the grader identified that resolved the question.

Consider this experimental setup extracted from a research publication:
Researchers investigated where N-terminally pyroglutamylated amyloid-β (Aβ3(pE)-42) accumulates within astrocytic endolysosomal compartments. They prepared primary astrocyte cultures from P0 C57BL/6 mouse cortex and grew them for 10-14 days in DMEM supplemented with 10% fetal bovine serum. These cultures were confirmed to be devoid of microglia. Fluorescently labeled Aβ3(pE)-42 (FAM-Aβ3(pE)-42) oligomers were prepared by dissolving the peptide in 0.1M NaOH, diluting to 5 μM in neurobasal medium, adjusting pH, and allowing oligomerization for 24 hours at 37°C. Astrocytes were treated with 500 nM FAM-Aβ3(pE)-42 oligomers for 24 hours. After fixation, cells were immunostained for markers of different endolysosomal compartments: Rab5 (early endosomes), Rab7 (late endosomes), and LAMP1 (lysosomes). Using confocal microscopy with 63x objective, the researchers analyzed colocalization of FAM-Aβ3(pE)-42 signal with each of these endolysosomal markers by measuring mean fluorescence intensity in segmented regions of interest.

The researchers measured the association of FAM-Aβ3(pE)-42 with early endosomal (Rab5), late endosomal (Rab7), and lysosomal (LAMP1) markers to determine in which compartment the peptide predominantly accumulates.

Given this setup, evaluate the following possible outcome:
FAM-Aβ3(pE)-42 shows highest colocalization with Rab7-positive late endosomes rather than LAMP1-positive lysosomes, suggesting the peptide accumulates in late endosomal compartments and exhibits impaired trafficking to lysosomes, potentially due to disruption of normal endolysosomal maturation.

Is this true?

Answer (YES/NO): NO